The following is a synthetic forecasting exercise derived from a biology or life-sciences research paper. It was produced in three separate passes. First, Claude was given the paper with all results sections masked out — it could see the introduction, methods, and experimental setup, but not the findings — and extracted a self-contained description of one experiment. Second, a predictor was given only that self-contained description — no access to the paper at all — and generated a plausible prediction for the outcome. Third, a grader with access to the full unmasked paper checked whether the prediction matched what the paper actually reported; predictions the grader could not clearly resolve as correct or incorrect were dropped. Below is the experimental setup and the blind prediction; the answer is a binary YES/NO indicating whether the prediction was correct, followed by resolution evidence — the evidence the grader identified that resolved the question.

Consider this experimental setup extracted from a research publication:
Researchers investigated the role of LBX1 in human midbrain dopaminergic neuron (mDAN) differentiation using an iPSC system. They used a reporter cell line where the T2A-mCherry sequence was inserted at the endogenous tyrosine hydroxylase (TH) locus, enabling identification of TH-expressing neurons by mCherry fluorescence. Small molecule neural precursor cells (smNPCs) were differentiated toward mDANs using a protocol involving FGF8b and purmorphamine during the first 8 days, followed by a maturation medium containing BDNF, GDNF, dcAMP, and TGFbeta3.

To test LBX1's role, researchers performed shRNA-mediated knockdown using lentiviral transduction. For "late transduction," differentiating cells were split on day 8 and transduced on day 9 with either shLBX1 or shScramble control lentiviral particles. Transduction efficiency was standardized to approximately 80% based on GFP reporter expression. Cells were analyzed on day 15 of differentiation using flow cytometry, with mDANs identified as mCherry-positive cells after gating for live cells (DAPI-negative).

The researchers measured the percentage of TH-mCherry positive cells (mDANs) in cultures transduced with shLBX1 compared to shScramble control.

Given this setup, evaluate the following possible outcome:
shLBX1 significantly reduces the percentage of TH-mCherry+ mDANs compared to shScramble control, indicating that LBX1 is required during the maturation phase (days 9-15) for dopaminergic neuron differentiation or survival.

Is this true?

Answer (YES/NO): YES